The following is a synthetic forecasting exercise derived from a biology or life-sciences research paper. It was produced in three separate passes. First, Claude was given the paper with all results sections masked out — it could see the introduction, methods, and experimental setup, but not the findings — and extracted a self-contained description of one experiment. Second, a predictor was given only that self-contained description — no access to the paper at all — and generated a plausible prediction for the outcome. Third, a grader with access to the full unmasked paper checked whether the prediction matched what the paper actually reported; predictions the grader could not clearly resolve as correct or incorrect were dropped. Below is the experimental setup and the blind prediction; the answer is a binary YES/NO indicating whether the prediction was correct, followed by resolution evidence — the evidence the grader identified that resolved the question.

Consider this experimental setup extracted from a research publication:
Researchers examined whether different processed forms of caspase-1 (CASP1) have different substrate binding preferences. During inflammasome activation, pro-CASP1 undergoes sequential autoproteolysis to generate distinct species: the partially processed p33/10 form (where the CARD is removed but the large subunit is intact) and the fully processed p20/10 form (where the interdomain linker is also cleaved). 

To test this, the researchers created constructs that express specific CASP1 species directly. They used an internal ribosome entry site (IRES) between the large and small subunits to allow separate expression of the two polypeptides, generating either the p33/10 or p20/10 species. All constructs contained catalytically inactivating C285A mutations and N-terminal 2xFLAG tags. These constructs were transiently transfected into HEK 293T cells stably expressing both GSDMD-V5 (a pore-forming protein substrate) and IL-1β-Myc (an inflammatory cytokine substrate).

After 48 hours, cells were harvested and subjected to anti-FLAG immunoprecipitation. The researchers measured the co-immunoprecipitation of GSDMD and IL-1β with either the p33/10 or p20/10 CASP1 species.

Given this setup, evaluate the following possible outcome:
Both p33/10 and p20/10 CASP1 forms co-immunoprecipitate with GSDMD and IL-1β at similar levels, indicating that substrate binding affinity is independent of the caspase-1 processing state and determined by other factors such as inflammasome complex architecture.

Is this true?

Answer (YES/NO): NO